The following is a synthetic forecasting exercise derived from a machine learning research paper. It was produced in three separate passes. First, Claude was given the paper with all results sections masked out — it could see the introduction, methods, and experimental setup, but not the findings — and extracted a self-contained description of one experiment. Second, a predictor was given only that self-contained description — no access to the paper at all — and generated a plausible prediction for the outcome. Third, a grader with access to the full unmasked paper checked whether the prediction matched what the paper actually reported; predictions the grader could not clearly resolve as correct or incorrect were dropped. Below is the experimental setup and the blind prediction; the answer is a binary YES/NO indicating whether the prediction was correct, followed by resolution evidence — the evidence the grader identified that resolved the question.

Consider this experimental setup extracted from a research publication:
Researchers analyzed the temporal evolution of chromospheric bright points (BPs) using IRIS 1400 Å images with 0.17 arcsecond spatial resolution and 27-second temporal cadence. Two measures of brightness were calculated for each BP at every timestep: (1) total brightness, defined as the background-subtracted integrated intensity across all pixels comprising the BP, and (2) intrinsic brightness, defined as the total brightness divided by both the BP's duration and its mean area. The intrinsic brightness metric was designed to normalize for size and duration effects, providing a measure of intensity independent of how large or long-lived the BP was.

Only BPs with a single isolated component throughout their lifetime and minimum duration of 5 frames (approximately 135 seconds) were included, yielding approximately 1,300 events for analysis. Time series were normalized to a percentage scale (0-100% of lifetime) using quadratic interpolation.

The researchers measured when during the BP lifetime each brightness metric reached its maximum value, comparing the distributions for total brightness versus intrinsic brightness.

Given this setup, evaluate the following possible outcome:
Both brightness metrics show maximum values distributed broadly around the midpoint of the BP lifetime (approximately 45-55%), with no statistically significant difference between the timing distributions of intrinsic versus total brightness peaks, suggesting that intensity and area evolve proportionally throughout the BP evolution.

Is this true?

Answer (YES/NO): NO